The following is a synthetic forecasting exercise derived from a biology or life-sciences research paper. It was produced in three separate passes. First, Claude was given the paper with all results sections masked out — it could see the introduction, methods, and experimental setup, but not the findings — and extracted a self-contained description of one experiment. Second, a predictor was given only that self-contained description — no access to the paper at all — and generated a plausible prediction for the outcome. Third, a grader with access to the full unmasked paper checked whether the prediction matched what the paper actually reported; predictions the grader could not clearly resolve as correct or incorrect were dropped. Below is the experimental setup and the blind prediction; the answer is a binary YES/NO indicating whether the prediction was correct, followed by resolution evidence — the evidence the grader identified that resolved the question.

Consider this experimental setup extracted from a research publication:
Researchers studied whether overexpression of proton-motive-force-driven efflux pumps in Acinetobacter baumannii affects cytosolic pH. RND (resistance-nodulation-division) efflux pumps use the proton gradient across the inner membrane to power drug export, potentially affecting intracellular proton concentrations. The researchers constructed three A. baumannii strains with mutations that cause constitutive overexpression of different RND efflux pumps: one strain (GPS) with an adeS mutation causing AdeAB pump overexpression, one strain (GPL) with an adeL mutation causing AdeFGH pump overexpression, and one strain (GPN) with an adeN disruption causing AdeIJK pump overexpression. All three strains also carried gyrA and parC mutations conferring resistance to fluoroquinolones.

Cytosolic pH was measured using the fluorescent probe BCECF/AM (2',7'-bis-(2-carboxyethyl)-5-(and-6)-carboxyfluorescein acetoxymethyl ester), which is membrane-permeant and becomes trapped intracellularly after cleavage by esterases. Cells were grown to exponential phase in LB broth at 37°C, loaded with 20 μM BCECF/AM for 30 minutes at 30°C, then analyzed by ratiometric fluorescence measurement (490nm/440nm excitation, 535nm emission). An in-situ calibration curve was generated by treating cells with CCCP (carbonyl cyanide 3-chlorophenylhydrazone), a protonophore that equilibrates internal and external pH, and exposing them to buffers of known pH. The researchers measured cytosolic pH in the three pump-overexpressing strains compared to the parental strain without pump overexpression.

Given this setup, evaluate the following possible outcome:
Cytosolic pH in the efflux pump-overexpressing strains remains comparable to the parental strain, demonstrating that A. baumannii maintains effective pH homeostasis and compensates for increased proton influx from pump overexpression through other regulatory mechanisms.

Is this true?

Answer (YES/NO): NO